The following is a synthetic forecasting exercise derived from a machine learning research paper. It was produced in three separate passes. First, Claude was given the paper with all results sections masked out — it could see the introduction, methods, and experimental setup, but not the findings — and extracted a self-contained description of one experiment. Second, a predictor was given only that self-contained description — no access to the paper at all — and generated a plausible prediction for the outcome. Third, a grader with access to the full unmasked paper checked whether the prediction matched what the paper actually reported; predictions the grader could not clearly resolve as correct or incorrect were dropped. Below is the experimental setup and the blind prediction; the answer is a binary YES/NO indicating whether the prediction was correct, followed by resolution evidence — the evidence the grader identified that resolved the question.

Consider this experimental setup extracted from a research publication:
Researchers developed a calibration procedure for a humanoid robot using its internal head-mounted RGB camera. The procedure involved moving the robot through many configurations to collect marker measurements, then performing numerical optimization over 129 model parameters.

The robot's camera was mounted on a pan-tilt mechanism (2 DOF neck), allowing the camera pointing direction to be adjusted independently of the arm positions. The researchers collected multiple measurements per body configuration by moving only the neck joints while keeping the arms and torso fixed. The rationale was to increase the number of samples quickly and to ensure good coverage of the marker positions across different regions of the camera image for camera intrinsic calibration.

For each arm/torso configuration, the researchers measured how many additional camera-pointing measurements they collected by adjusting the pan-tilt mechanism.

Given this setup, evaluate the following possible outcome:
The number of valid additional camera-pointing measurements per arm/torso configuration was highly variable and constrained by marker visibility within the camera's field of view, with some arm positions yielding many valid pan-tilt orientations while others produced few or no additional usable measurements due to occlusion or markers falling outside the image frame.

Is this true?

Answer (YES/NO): NO